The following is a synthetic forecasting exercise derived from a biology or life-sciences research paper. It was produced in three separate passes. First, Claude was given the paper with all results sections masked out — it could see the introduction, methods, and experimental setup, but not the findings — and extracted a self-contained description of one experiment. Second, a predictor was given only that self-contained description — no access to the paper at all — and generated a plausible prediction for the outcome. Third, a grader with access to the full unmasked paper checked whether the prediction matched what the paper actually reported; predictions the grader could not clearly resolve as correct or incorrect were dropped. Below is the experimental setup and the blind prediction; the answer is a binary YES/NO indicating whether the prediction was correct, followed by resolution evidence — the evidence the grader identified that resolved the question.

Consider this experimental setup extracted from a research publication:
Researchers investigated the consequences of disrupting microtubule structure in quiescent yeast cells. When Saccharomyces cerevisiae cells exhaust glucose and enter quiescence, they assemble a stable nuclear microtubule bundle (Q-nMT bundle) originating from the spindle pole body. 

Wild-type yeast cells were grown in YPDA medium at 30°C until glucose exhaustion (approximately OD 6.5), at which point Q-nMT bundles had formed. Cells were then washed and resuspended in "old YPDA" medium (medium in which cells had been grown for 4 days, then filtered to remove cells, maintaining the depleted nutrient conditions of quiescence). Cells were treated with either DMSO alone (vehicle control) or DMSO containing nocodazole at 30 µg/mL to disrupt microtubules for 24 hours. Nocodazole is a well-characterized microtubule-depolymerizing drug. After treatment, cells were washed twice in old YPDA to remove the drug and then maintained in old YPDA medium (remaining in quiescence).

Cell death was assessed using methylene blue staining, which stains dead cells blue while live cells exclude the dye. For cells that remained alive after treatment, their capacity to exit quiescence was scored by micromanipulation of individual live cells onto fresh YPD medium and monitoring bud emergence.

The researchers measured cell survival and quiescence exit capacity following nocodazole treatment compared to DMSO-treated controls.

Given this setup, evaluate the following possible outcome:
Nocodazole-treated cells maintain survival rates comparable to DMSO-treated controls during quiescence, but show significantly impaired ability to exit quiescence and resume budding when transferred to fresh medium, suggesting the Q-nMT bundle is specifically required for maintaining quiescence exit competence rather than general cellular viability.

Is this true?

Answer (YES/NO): NO